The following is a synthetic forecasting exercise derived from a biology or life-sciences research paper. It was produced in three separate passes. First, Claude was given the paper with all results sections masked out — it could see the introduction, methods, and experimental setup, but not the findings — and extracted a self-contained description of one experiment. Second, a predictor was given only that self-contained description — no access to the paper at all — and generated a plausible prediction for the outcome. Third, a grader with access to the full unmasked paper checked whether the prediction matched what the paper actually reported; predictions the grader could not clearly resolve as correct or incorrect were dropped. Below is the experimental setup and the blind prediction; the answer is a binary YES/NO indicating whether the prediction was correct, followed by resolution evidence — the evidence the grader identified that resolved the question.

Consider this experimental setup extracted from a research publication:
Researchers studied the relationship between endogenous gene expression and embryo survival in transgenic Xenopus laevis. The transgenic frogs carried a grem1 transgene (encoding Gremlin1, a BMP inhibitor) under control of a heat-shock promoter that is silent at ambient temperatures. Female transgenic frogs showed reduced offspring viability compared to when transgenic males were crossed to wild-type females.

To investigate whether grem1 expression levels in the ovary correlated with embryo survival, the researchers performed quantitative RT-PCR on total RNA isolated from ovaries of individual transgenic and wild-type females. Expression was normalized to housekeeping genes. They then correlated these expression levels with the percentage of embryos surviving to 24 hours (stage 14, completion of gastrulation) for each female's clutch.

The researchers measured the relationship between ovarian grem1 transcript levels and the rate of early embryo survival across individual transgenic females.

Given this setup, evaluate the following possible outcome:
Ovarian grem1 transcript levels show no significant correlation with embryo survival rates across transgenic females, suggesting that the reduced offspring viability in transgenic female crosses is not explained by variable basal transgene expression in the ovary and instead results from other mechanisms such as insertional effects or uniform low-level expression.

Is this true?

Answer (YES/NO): NO